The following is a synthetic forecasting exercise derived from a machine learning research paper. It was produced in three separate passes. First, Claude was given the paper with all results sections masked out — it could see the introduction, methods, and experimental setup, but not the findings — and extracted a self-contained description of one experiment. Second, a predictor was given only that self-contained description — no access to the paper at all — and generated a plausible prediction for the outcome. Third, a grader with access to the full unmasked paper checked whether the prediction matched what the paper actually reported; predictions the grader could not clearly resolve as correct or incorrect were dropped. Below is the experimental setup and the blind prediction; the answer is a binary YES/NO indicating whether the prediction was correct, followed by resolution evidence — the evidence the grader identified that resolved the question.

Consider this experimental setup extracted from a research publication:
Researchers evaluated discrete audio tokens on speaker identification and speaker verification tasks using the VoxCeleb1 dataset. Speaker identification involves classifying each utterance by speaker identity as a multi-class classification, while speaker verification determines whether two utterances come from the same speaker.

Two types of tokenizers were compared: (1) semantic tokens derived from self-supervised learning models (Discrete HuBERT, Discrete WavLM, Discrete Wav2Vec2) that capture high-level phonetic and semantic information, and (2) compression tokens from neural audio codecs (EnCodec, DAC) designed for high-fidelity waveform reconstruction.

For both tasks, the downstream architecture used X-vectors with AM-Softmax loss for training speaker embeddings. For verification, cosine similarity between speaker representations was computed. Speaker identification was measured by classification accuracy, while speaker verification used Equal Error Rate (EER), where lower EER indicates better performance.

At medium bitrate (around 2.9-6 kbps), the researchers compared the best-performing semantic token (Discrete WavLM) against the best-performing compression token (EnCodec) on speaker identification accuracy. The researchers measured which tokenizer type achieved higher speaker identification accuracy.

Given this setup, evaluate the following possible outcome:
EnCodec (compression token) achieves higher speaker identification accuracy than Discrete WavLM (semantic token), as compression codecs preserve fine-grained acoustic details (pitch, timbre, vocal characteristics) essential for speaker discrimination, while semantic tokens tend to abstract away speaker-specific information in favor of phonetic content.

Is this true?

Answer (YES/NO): YES